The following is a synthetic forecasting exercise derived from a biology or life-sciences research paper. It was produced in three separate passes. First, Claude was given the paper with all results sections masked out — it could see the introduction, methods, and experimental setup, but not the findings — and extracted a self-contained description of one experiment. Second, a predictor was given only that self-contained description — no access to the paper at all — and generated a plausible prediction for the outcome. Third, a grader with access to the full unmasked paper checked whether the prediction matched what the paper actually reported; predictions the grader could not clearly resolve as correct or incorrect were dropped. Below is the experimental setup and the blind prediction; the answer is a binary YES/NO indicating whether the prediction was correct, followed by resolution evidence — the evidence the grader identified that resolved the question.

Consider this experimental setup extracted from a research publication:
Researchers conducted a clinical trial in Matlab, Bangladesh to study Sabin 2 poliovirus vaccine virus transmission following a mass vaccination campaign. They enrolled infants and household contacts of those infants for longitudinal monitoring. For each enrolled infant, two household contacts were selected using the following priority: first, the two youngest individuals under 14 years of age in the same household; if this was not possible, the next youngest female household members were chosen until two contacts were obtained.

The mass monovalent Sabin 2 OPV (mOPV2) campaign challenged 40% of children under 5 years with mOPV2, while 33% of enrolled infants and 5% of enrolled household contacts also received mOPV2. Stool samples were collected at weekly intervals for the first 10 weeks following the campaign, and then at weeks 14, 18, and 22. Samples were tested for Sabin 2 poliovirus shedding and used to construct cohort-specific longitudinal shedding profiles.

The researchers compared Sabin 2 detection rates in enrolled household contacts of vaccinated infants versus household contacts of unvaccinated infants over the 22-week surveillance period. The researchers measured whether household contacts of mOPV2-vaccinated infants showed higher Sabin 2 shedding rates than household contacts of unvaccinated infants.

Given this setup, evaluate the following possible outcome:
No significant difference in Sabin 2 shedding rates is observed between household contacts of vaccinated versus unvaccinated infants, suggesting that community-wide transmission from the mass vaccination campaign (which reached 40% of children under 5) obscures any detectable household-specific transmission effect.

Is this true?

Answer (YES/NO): NO